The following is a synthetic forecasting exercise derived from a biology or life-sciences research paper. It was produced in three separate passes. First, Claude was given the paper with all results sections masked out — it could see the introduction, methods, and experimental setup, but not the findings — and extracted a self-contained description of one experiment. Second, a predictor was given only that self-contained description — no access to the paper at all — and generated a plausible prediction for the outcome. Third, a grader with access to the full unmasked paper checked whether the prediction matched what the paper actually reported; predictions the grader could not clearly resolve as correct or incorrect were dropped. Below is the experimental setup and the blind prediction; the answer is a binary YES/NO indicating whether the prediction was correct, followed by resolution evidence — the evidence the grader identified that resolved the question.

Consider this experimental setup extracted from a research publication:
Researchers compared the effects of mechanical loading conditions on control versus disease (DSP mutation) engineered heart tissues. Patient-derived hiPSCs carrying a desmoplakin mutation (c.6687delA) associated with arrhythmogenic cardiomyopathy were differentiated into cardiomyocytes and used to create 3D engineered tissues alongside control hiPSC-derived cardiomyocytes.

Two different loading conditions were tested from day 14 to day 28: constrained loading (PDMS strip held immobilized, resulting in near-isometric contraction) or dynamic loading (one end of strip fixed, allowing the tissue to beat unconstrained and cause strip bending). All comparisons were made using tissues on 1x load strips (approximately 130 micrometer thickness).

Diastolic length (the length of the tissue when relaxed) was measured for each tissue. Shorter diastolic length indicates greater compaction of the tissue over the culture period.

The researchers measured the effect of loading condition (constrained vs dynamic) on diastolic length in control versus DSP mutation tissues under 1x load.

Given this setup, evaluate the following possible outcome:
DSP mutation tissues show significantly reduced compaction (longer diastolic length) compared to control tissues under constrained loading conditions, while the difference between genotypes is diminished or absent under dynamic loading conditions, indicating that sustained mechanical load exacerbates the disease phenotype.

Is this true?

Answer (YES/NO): NO